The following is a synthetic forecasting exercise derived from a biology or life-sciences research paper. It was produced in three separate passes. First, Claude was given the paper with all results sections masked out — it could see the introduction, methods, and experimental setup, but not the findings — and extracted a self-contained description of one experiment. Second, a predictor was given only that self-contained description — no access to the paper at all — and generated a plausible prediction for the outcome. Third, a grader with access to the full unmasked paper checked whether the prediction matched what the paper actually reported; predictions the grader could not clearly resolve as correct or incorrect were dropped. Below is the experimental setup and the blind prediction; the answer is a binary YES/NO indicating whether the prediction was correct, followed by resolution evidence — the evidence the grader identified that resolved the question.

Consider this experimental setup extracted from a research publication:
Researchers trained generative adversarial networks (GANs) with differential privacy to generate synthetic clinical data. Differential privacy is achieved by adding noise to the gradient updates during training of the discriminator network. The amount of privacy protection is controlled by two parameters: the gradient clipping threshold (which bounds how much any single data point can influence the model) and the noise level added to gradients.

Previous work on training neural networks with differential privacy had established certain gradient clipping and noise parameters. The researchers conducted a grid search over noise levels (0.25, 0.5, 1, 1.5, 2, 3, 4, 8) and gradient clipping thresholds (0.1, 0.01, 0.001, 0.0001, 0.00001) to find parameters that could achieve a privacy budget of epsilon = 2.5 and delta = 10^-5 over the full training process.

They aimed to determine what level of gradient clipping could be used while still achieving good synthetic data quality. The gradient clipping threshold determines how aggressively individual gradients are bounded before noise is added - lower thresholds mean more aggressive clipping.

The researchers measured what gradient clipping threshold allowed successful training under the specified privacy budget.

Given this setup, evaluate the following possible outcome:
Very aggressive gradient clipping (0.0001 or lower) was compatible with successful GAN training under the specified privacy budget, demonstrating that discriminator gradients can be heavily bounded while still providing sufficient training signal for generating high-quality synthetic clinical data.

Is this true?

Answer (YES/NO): YES